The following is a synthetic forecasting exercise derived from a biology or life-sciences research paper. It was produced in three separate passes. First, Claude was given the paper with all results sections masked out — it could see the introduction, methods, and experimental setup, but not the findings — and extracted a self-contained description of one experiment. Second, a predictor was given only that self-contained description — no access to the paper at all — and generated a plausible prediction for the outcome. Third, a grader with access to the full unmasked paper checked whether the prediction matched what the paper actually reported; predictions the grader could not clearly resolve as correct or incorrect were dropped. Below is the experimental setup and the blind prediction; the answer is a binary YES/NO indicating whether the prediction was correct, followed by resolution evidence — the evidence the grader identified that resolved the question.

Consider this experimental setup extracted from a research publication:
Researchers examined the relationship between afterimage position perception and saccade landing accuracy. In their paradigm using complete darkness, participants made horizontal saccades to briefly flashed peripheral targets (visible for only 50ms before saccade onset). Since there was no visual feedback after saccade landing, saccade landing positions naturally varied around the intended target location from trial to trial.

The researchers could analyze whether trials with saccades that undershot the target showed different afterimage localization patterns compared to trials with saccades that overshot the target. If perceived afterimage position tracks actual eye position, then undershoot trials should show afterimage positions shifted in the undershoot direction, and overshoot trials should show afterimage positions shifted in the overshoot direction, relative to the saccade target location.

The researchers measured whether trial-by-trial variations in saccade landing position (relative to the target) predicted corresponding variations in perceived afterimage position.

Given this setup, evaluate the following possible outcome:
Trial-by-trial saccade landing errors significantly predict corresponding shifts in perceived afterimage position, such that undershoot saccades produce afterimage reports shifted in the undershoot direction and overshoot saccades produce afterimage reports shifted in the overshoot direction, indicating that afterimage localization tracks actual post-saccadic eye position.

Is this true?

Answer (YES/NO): NO